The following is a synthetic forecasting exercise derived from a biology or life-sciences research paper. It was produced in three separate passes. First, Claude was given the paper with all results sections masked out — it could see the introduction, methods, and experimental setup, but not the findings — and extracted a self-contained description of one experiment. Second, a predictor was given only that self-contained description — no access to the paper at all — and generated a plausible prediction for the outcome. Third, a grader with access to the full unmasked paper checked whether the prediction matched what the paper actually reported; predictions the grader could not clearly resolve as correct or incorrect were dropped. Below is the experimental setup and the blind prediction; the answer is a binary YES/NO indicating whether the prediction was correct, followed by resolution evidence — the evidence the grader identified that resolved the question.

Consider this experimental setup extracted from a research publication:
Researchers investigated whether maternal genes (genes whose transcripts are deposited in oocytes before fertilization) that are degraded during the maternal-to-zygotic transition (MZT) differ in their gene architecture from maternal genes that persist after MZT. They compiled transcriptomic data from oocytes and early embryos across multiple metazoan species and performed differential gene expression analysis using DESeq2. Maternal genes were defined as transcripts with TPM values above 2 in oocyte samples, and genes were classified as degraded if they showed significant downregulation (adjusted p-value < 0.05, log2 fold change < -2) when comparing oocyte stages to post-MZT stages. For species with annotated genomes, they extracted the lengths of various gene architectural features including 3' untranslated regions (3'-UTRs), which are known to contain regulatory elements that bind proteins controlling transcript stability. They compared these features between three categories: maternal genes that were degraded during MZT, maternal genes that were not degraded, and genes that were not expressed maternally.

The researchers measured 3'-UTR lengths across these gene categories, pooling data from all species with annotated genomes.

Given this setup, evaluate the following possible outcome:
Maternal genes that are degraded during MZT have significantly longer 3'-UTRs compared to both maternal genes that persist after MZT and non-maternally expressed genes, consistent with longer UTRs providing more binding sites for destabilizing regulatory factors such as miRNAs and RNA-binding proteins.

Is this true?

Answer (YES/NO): NO